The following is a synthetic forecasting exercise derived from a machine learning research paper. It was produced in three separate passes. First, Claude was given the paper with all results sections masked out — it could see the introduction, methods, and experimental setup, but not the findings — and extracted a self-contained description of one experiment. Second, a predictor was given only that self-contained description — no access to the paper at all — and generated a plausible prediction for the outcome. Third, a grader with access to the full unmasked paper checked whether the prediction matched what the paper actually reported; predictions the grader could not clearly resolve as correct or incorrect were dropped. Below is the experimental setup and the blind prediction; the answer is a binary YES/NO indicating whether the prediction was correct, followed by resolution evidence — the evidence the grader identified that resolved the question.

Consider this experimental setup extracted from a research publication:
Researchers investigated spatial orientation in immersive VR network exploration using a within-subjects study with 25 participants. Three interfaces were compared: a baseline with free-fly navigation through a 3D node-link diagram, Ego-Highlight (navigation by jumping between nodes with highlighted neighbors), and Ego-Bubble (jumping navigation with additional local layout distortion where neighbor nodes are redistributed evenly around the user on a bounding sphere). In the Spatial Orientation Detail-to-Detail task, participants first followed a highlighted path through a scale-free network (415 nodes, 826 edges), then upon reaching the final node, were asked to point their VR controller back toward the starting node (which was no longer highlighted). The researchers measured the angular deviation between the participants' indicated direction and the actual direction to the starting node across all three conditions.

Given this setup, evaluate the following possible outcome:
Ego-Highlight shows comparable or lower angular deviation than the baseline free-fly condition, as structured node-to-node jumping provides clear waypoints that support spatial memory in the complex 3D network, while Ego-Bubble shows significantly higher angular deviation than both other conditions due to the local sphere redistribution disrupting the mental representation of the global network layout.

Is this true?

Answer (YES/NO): NO